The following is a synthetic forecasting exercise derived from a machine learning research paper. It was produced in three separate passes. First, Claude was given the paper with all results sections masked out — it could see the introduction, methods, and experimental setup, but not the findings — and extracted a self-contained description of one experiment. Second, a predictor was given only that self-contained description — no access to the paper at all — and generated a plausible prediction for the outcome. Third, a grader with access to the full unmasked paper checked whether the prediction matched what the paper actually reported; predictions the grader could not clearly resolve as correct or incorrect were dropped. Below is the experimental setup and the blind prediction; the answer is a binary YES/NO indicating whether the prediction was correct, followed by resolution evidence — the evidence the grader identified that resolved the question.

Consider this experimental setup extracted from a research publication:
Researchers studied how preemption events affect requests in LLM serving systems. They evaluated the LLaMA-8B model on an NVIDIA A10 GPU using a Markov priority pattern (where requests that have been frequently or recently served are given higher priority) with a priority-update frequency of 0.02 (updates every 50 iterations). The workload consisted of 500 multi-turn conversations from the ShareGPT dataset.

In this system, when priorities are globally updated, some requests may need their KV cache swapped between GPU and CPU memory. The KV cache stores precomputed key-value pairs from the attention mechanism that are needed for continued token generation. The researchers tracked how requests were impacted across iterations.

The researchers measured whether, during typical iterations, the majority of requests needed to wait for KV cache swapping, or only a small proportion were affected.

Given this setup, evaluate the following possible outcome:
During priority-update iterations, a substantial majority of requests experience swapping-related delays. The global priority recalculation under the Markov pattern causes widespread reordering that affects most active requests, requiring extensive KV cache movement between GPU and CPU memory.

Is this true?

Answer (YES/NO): NO